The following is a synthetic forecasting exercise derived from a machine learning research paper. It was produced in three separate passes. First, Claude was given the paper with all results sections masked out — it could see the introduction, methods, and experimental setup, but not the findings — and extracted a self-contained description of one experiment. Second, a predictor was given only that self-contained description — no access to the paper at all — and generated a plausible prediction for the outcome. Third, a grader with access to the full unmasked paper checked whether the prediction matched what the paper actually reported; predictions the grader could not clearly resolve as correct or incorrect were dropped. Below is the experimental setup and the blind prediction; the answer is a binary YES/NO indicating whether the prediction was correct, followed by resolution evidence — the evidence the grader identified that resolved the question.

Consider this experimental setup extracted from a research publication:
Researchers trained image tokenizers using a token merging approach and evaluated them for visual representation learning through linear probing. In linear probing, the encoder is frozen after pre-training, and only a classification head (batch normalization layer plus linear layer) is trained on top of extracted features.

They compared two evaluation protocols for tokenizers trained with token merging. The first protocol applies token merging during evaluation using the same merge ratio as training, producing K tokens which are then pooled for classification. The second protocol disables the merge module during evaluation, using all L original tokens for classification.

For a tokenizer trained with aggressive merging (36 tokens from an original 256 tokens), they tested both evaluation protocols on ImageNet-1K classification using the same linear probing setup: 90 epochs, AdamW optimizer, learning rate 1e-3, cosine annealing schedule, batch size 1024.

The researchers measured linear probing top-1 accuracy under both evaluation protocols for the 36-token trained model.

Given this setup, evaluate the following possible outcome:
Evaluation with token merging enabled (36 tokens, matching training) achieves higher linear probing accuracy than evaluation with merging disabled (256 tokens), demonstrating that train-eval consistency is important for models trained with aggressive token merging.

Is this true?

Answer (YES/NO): NO